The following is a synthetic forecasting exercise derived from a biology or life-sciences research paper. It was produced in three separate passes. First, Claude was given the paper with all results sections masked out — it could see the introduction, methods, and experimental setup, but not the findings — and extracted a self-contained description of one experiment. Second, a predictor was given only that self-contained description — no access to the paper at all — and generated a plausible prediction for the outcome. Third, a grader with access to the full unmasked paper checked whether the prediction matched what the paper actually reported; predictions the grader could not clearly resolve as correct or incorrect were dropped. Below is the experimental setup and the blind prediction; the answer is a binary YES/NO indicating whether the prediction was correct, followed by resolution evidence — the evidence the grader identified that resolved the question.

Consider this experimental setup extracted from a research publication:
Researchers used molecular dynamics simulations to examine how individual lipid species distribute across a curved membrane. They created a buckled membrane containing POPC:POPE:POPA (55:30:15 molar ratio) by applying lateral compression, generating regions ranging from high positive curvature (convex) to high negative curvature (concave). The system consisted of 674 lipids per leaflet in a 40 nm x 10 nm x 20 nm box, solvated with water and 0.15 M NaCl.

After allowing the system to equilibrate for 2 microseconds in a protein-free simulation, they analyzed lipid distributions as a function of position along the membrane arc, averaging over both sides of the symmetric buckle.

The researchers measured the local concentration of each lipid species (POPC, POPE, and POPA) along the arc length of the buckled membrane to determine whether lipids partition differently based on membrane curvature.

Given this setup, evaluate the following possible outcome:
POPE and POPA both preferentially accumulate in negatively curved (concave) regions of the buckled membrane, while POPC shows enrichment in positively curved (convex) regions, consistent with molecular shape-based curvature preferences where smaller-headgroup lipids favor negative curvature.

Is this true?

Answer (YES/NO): YES